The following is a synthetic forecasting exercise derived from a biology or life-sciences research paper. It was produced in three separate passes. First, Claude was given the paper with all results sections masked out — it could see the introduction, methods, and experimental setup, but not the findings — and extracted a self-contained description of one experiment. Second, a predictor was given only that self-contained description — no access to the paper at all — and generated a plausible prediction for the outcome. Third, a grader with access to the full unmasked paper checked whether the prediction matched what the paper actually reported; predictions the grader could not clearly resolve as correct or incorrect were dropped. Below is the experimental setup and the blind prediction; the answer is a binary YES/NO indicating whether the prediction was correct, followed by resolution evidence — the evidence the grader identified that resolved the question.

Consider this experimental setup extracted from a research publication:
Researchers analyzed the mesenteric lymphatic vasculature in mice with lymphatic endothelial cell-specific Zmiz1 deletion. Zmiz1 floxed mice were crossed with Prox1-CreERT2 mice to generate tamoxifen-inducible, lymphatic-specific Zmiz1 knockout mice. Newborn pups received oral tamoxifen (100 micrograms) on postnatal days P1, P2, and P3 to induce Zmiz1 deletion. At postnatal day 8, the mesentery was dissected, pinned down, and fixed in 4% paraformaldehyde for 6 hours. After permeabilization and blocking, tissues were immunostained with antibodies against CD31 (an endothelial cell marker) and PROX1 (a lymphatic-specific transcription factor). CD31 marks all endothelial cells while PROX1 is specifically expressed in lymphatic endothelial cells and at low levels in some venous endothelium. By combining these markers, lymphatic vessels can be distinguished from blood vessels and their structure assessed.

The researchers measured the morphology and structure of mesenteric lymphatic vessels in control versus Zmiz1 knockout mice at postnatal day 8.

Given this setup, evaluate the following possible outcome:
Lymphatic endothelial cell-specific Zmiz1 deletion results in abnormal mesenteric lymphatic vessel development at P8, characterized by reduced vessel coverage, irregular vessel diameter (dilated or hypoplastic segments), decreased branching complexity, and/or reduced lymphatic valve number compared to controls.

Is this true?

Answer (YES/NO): YES